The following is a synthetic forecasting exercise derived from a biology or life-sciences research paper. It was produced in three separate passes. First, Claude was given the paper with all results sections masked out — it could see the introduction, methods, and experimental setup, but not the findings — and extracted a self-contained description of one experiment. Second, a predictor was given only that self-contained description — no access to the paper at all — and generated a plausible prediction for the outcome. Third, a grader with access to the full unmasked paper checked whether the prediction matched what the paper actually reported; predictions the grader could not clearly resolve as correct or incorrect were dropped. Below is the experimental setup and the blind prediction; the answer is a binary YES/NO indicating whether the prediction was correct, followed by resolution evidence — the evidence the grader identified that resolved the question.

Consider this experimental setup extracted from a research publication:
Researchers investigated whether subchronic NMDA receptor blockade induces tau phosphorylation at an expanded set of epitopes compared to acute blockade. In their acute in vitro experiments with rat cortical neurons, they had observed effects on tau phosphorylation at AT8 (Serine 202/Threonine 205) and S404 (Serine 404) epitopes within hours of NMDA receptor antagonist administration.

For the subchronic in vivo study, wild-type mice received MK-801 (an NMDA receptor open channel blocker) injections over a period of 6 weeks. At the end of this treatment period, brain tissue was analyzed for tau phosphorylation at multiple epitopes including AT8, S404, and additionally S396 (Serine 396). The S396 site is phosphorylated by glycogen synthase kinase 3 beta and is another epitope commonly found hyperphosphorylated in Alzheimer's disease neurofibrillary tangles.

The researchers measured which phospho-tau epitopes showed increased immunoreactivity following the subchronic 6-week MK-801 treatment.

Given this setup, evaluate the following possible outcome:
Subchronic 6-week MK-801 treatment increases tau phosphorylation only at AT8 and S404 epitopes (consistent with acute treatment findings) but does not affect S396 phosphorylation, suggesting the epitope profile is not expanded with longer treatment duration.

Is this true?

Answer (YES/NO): NO